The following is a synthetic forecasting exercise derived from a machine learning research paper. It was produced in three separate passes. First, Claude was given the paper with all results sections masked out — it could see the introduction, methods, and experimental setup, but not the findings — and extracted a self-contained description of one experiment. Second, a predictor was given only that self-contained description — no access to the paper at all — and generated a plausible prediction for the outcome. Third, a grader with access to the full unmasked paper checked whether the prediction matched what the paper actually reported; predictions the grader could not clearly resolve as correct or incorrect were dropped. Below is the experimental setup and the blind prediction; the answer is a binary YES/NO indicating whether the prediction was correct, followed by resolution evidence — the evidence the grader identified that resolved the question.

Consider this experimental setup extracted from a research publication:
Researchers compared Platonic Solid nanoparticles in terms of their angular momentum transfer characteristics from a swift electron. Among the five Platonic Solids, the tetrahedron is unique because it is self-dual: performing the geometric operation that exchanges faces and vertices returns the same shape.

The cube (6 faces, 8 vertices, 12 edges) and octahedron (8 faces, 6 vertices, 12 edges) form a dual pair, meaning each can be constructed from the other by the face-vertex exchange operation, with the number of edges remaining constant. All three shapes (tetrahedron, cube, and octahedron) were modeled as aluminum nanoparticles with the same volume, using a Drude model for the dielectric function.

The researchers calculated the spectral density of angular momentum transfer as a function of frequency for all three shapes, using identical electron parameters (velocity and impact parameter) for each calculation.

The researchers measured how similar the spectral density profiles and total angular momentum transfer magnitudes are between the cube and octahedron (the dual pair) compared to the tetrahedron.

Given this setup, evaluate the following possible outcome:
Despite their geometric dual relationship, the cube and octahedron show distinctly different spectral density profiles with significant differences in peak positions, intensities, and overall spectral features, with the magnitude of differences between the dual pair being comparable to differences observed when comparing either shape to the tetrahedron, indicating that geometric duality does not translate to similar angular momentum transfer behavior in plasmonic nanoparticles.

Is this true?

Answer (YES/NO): NO